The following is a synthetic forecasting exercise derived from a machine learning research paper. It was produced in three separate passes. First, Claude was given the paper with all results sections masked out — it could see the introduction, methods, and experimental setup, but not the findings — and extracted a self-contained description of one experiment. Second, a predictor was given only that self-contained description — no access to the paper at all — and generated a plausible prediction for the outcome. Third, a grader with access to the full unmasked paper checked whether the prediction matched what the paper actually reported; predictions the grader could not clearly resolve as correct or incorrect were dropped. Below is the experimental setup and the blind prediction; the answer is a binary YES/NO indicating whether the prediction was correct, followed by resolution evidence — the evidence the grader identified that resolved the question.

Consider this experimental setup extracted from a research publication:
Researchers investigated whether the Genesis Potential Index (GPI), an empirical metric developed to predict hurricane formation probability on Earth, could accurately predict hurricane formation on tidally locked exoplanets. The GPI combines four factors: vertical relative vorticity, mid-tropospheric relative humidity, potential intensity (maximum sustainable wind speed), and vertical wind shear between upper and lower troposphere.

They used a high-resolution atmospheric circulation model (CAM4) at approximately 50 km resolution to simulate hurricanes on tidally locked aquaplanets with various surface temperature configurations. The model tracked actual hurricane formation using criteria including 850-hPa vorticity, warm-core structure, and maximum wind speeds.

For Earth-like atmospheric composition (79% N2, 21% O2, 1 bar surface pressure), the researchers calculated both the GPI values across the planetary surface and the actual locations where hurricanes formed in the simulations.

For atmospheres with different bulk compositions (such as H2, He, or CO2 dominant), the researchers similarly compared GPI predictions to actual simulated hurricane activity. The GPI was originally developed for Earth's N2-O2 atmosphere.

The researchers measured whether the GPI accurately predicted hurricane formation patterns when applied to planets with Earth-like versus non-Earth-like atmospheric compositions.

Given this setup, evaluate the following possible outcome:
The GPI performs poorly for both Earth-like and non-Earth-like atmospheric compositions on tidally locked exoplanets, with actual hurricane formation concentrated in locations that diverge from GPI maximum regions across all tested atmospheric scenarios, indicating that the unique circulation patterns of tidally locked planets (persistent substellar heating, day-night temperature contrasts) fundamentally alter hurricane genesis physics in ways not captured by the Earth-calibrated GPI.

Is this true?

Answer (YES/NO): NO